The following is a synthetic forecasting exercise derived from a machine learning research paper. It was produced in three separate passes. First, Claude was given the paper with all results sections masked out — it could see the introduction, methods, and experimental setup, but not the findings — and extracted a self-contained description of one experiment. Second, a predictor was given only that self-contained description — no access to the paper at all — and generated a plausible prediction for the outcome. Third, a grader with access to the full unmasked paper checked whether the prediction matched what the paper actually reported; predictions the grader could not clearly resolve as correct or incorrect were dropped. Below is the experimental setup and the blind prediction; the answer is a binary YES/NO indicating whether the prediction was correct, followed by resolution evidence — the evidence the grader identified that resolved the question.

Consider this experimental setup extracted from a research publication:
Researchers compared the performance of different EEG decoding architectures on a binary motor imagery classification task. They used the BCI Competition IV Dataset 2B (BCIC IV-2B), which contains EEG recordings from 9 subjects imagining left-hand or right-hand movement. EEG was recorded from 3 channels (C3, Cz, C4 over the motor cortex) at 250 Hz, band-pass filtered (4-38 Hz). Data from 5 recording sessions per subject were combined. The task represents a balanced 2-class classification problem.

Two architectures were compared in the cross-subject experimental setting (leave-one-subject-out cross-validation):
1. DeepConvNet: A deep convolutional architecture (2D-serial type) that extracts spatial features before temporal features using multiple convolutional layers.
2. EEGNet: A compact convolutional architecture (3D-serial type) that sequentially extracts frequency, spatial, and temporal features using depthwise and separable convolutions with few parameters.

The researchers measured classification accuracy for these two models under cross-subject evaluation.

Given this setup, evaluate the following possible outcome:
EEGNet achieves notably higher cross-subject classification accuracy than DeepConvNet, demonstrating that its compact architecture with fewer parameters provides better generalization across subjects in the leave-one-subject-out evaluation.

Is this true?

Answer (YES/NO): NO